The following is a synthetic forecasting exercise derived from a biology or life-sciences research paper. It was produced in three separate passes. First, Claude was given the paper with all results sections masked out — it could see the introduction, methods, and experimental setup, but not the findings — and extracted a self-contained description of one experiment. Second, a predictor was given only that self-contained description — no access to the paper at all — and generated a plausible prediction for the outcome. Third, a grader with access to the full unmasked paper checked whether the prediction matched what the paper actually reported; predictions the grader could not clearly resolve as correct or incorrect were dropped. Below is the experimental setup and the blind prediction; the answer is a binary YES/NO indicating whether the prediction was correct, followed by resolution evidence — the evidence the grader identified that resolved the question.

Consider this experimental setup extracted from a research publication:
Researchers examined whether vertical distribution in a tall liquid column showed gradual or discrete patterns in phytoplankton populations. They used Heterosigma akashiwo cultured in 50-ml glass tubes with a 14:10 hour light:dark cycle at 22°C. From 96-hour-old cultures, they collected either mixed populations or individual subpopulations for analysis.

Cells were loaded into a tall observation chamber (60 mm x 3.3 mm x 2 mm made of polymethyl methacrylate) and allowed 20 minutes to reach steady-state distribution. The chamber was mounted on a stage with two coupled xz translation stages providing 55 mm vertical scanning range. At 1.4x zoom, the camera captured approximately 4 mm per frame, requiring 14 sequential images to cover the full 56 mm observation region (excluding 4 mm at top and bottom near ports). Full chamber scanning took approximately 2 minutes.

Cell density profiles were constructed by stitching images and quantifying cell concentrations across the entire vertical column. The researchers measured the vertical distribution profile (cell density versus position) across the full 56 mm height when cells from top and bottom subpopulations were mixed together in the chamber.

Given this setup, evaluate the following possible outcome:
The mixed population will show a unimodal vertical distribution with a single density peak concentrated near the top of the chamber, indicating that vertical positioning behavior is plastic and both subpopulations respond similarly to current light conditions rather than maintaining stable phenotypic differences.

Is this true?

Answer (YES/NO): NO